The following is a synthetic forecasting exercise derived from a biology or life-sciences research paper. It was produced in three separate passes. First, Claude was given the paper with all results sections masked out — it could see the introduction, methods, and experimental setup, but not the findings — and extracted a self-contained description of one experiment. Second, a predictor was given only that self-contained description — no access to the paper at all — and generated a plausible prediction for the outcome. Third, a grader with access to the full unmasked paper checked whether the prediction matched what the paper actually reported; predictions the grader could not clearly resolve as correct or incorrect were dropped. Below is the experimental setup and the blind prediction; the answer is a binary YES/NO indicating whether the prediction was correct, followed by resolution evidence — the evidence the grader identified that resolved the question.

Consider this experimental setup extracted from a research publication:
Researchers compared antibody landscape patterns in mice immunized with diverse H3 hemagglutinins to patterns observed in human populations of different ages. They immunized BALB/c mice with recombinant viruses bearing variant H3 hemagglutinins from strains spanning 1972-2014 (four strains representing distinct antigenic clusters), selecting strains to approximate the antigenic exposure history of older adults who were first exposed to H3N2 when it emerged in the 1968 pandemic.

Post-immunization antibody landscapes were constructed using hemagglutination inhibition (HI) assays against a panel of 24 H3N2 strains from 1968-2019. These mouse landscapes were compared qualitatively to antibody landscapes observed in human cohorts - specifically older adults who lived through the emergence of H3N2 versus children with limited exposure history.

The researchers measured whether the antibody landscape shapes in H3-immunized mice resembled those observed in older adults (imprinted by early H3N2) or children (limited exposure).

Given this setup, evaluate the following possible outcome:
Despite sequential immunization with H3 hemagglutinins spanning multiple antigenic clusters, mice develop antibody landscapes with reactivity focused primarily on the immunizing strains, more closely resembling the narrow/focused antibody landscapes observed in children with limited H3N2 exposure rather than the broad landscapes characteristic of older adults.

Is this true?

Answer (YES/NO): NO